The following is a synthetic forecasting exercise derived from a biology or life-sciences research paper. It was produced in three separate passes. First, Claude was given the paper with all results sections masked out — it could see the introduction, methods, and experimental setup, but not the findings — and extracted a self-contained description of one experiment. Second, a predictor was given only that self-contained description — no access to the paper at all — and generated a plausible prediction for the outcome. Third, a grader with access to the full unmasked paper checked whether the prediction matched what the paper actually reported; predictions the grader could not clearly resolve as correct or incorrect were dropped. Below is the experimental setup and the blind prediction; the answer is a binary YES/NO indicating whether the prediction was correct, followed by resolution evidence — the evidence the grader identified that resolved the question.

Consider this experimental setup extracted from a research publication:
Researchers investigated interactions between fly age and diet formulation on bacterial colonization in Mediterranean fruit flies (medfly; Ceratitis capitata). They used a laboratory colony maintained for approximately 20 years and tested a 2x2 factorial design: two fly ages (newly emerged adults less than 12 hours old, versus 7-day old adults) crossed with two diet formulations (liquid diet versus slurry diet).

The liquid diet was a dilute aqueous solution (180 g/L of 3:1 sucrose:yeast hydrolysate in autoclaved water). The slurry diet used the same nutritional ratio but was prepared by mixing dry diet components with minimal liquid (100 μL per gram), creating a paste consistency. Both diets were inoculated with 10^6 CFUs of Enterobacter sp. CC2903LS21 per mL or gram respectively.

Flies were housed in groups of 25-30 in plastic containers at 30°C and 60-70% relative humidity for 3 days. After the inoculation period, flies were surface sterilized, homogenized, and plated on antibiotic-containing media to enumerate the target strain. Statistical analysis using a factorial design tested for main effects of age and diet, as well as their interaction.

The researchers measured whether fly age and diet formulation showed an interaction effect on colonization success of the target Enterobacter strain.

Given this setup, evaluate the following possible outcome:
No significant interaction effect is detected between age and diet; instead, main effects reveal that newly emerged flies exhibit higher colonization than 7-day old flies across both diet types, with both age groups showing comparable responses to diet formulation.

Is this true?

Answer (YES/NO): NO